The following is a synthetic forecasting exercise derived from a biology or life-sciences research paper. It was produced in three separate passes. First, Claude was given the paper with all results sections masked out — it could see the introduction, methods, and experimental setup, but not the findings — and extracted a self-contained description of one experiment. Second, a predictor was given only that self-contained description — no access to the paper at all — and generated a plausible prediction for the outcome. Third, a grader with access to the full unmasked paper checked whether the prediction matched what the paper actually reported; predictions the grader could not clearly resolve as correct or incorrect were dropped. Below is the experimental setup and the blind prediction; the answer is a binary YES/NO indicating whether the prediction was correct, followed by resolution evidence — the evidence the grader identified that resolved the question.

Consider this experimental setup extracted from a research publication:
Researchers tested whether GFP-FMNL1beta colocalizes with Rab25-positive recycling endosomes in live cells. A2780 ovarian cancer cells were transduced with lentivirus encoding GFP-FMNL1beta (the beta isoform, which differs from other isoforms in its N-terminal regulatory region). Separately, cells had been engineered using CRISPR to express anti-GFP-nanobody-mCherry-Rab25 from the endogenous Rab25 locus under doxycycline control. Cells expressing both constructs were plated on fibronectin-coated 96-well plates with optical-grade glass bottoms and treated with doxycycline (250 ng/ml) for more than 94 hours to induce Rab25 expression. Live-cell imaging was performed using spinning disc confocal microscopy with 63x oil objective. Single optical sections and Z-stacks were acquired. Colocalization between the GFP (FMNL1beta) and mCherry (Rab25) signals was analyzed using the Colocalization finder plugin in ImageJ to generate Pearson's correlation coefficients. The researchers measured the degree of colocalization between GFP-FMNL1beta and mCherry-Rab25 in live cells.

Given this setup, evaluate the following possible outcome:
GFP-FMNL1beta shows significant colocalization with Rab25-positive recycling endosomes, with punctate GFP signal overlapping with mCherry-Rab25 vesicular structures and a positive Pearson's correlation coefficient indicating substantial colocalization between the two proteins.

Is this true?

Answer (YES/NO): YES